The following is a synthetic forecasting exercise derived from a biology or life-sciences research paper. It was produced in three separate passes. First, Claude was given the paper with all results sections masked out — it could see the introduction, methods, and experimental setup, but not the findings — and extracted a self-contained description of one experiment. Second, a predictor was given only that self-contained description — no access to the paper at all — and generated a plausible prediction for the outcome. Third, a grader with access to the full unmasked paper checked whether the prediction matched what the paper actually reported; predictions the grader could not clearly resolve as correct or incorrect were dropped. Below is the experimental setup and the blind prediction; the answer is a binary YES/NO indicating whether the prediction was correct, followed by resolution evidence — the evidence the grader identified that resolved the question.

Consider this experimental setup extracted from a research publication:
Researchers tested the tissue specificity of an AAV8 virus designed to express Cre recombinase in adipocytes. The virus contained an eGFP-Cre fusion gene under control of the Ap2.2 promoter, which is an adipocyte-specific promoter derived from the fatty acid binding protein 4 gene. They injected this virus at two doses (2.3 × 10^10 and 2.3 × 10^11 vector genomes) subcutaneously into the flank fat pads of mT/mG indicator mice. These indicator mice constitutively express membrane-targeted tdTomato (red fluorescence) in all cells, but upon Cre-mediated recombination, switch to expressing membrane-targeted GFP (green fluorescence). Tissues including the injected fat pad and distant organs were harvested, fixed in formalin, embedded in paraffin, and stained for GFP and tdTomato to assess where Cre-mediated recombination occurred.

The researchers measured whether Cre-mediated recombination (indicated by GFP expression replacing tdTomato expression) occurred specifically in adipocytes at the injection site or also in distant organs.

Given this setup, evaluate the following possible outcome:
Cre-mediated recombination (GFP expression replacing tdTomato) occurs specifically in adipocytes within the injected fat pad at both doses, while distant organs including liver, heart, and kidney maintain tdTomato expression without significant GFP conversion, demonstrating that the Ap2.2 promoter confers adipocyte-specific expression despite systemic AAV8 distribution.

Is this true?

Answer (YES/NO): NO